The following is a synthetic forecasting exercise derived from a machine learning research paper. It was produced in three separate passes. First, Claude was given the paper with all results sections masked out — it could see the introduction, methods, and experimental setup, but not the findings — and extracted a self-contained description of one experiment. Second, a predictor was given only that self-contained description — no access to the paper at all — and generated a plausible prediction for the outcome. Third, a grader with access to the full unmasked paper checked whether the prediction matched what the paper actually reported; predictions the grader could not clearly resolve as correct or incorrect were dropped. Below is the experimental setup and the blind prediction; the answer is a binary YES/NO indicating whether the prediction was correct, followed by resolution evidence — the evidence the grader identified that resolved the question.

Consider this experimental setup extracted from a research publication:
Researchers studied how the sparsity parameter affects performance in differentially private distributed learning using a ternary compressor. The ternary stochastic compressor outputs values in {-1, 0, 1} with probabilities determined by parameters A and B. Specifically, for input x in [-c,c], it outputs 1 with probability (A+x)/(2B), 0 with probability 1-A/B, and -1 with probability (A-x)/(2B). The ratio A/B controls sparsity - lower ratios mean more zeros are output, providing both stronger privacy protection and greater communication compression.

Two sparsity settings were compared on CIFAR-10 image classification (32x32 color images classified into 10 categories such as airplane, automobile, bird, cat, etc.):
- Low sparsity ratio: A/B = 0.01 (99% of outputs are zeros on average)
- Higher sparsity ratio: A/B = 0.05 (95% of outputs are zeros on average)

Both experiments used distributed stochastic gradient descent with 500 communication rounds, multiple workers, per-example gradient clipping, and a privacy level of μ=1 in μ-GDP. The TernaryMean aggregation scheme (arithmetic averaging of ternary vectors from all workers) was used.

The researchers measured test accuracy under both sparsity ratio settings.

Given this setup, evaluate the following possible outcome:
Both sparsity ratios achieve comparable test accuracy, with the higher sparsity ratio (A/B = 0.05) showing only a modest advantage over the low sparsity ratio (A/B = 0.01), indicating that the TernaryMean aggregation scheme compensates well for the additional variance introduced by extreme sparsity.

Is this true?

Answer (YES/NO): YES